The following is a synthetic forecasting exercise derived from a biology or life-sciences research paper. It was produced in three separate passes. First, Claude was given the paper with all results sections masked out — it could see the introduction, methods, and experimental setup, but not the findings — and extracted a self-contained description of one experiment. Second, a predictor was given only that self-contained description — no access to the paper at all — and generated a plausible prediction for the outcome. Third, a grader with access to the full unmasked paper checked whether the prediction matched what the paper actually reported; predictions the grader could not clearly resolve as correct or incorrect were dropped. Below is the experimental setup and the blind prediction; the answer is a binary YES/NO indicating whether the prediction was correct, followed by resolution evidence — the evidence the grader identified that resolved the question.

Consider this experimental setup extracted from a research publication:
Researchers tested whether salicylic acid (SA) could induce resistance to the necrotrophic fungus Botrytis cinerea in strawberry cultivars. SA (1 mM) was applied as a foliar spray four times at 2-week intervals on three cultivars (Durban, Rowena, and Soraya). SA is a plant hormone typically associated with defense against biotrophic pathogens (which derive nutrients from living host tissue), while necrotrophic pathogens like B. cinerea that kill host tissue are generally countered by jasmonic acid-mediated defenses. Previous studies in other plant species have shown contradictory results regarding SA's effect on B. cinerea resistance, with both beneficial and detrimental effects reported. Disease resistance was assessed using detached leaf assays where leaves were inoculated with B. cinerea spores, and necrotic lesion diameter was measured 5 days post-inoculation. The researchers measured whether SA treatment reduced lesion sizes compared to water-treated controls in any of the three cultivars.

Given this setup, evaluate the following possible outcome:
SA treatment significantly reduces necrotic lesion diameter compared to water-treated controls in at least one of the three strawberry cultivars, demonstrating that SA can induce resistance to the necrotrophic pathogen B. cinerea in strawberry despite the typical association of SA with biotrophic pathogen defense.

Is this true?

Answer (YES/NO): NO